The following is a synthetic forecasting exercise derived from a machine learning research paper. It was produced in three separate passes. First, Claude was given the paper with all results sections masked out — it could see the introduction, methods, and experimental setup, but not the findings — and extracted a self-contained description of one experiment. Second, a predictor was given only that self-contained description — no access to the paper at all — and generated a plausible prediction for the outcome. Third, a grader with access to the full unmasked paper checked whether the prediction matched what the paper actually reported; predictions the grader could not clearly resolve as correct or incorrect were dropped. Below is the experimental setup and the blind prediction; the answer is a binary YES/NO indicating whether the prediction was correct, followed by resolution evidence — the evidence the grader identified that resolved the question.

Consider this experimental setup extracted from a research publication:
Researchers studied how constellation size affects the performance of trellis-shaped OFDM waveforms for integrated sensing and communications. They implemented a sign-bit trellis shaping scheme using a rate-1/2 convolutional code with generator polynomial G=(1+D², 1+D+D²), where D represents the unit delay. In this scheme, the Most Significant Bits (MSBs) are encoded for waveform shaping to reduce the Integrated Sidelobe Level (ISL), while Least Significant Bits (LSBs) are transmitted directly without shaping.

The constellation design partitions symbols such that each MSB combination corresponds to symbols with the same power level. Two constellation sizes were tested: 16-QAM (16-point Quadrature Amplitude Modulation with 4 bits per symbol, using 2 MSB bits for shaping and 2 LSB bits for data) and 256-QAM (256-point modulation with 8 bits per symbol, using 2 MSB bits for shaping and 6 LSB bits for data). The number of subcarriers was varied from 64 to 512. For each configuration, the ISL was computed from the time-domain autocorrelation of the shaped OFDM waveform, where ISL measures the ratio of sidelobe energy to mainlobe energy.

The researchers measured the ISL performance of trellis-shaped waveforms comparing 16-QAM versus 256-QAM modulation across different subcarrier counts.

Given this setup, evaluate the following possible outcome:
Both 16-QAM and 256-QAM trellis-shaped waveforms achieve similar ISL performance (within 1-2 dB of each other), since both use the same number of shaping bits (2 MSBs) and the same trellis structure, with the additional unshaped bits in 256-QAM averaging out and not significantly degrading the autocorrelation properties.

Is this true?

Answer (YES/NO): NO